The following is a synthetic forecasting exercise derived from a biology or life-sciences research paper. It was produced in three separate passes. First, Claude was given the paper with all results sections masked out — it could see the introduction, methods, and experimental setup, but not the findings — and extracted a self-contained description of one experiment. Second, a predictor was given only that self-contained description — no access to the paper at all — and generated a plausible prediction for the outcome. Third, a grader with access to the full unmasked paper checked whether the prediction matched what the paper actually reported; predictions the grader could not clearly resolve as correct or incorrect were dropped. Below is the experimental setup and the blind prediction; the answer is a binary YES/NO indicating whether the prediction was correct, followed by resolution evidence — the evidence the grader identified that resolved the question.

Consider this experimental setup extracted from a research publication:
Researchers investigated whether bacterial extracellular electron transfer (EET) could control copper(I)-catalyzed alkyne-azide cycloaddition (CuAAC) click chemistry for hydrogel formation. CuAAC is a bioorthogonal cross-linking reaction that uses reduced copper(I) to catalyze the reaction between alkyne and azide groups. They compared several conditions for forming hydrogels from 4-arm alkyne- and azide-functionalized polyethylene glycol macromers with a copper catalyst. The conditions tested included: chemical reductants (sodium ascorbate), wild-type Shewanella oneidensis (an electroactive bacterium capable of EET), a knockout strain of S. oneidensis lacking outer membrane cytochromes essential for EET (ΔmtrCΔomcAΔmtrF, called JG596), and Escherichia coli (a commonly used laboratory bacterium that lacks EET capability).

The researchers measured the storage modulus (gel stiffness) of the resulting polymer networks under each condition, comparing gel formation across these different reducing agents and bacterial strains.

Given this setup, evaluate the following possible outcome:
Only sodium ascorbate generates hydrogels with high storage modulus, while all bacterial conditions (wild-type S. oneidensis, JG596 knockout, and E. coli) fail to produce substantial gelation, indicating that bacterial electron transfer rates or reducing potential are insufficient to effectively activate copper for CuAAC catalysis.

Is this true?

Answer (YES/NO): NO